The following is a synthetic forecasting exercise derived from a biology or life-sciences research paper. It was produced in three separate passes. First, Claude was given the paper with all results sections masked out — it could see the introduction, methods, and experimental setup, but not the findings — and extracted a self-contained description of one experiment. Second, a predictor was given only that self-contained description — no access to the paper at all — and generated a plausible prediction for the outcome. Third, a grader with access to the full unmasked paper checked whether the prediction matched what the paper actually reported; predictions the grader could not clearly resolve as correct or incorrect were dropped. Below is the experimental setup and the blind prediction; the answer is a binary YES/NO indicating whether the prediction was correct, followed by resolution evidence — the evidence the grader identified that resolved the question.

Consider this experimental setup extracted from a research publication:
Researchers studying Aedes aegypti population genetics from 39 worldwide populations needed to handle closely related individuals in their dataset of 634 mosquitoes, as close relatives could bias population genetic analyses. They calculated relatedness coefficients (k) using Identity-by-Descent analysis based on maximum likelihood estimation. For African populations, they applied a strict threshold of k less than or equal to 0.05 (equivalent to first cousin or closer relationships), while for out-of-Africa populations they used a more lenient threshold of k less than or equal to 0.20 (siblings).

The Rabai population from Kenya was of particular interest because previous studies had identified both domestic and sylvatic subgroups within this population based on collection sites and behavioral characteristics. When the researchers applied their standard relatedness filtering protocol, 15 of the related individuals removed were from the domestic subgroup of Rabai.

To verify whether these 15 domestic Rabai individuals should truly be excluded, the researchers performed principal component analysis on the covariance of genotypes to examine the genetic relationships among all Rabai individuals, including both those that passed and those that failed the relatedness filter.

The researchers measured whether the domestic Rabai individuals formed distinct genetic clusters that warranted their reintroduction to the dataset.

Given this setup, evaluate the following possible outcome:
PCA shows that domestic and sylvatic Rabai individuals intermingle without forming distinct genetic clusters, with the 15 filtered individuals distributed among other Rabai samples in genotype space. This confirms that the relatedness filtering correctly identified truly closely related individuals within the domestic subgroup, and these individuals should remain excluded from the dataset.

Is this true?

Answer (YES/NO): NO